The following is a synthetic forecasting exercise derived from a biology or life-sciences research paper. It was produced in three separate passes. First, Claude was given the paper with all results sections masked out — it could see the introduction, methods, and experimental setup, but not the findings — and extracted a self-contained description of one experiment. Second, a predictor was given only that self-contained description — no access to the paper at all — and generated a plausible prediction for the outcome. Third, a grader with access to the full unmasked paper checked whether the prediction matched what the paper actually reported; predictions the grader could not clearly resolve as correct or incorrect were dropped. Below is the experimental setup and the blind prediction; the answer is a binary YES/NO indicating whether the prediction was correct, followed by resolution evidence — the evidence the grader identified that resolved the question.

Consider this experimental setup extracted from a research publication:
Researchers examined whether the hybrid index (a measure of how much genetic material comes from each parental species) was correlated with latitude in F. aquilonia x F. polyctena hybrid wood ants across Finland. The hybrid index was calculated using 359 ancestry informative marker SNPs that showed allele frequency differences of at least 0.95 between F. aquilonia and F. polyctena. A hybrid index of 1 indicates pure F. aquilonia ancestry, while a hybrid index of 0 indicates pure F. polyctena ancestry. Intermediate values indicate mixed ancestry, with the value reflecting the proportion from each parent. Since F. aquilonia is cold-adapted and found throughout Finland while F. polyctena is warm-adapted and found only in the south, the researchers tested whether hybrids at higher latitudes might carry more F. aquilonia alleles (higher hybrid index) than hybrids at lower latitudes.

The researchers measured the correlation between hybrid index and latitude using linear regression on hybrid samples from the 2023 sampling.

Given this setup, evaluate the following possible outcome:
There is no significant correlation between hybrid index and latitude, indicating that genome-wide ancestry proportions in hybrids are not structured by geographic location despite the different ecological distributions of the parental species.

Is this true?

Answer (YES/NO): YES